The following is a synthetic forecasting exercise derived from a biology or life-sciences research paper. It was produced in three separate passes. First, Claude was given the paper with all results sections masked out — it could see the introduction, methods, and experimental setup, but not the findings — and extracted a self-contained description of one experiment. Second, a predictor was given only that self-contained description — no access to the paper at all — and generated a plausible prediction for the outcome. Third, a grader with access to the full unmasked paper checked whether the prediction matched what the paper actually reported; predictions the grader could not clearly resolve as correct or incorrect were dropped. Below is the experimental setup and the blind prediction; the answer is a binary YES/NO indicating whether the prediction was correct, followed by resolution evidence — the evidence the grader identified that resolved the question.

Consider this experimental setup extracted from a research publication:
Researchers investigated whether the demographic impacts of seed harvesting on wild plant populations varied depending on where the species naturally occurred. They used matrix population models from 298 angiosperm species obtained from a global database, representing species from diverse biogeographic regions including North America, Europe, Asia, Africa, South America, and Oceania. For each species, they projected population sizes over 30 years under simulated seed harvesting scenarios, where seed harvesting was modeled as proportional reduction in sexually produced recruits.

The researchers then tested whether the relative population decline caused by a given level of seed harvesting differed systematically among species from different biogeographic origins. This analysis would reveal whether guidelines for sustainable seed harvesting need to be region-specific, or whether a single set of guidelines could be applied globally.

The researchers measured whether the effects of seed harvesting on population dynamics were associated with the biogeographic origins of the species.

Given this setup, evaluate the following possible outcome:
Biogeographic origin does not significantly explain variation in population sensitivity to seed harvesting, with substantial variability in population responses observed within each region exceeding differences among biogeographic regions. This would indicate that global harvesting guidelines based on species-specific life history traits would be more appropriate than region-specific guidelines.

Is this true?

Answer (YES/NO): YES